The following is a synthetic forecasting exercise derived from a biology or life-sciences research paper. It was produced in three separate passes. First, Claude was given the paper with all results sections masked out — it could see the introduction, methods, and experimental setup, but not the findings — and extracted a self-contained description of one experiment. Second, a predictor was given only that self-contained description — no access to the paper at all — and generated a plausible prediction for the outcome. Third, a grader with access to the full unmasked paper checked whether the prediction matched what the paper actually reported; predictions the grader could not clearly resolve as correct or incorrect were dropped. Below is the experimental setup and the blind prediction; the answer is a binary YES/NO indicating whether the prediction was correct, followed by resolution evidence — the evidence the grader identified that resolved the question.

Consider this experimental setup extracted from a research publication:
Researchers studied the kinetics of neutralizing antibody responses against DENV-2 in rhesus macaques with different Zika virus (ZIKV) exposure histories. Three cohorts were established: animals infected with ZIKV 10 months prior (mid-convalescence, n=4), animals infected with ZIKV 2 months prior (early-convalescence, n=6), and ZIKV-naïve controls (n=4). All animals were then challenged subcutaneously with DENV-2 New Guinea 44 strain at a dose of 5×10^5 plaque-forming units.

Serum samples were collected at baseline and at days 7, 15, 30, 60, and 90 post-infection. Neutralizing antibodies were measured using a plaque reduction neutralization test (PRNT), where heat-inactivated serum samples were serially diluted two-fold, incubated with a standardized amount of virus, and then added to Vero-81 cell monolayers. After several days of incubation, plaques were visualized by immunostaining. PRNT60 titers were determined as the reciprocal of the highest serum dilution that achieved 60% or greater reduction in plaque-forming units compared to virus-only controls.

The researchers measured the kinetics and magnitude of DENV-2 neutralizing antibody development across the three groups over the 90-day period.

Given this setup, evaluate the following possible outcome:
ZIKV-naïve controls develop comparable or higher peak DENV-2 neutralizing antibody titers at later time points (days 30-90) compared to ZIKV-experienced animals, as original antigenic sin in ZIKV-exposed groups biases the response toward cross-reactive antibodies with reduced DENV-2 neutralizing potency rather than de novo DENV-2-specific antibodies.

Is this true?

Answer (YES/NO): NO